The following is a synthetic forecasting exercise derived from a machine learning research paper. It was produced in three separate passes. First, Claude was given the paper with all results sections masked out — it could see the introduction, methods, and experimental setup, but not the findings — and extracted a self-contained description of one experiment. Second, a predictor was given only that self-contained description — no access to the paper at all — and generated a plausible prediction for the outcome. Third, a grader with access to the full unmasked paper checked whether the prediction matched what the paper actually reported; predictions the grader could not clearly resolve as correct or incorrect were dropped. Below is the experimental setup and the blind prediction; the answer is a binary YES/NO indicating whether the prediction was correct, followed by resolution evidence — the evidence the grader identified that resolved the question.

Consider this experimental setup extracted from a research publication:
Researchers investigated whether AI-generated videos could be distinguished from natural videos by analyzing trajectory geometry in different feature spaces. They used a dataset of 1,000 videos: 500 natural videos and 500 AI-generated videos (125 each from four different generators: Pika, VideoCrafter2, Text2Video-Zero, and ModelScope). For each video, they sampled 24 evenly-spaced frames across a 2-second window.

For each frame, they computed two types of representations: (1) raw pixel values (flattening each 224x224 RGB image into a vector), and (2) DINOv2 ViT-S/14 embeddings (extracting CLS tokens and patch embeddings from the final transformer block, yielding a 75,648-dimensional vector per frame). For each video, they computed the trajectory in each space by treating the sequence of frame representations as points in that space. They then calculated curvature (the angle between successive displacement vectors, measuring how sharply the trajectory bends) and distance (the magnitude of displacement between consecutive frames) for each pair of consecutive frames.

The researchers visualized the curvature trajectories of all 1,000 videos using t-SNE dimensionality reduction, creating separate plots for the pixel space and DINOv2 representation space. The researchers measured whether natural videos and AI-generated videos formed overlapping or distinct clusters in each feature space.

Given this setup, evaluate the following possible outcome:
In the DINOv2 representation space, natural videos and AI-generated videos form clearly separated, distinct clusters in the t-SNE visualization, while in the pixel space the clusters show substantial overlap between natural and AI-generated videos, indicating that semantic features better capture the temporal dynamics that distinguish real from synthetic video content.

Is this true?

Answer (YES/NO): YES